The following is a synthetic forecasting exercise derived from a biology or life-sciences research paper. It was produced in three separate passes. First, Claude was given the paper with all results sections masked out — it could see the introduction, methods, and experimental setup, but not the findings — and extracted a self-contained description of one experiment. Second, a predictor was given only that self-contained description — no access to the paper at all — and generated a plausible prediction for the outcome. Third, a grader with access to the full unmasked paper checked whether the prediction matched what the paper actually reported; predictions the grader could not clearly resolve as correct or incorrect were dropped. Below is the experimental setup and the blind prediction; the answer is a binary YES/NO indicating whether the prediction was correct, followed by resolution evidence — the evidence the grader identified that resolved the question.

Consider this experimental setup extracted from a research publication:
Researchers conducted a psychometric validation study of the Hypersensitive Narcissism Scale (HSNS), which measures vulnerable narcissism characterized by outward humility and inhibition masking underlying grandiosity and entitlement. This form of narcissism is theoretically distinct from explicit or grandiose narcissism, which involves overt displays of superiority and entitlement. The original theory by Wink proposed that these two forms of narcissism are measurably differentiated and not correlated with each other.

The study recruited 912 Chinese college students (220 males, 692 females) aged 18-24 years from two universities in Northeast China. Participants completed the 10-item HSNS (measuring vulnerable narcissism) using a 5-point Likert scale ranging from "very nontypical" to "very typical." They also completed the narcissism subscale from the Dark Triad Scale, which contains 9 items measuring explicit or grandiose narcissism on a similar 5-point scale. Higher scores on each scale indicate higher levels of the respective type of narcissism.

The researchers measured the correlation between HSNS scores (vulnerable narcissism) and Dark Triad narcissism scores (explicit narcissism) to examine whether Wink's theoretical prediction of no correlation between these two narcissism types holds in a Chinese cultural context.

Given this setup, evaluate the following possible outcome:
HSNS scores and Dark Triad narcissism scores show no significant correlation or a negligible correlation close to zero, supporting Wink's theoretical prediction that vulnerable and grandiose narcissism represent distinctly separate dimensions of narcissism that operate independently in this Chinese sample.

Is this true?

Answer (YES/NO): NO